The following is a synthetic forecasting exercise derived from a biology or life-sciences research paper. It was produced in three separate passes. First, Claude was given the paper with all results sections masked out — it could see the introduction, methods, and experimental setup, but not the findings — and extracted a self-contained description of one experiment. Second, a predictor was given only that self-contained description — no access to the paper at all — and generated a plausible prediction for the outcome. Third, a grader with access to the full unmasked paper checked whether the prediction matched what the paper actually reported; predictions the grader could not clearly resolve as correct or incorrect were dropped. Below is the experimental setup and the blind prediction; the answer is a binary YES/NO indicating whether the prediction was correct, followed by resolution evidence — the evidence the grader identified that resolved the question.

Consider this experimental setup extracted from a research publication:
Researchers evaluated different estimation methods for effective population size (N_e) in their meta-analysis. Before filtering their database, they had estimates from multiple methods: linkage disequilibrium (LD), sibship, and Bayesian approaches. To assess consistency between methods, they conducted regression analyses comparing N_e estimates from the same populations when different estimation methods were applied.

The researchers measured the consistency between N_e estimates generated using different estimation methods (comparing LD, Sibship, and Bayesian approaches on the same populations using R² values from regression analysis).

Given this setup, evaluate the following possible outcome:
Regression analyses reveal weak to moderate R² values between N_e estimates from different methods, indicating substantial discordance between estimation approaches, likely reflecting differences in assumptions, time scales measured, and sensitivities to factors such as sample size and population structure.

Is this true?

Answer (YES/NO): YES